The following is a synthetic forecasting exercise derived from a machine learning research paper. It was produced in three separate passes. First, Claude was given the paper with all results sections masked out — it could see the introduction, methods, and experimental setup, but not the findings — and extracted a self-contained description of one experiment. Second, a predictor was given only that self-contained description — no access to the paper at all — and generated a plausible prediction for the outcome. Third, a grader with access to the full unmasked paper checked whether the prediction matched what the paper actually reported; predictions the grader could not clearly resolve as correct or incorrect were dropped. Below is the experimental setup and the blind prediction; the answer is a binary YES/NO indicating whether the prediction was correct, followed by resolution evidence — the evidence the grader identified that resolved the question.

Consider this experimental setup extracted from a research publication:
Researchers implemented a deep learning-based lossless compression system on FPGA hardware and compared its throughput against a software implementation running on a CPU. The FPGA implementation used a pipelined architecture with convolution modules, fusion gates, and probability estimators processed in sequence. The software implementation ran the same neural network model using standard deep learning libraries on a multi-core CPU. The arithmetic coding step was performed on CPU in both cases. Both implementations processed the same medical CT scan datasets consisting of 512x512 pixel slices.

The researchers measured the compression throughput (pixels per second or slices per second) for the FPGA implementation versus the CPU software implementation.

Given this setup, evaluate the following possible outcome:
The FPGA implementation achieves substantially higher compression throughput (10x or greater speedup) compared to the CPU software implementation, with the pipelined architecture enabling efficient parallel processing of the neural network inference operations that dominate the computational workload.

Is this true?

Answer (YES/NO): NO